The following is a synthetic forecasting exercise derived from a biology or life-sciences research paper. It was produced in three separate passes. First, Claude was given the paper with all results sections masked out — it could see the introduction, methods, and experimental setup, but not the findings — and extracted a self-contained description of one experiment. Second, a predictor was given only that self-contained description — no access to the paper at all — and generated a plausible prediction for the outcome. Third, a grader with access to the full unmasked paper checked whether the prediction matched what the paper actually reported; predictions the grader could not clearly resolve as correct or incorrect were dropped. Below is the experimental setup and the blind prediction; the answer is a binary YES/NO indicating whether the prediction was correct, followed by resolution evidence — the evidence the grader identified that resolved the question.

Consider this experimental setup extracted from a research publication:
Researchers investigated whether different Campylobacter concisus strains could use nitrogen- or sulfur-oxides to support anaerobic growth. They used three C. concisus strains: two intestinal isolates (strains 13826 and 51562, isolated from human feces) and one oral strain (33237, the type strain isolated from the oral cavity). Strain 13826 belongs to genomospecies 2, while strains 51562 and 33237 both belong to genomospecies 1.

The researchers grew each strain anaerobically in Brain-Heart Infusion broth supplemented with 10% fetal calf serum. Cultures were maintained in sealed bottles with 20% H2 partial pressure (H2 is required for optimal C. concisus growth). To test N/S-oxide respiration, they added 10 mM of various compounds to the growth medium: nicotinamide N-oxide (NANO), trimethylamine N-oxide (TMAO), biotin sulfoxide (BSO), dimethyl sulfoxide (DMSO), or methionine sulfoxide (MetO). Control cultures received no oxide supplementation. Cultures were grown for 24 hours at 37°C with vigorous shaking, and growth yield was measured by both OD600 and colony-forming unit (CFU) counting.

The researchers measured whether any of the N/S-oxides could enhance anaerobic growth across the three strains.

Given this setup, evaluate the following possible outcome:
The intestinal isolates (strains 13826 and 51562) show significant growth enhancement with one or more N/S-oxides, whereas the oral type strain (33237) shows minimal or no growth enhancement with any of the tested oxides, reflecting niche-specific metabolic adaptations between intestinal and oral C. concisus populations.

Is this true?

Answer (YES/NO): YES